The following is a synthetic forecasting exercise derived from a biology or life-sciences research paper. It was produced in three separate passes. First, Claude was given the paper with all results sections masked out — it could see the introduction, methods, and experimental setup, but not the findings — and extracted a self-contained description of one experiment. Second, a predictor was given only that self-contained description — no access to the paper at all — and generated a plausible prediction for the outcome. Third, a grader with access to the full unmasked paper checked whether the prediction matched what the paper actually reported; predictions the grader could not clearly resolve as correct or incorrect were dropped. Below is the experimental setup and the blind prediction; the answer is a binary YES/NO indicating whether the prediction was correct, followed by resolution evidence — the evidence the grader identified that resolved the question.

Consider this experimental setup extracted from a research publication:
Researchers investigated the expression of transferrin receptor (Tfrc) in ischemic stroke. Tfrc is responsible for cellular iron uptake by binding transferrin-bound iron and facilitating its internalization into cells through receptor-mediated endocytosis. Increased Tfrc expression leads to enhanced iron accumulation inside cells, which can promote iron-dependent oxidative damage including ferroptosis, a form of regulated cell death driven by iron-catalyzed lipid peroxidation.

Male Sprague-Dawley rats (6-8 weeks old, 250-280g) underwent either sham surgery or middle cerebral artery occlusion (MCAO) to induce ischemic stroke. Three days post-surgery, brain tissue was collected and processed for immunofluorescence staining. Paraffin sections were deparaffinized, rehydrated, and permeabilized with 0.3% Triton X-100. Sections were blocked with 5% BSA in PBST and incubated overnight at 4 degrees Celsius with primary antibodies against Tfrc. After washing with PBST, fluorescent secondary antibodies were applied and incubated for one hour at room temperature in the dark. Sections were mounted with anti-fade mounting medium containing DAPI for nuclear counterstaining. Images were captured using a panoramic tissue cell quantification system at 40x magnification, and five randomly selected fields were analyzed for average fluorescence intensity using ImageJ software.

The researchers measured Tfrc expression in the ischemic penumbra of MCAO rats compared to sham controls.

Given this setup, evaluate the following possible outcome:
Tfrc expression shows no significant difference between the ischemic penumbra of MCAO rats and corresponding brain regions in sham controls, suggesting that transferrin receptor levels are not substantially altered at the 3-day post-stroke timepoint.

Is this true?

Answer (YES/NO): NO